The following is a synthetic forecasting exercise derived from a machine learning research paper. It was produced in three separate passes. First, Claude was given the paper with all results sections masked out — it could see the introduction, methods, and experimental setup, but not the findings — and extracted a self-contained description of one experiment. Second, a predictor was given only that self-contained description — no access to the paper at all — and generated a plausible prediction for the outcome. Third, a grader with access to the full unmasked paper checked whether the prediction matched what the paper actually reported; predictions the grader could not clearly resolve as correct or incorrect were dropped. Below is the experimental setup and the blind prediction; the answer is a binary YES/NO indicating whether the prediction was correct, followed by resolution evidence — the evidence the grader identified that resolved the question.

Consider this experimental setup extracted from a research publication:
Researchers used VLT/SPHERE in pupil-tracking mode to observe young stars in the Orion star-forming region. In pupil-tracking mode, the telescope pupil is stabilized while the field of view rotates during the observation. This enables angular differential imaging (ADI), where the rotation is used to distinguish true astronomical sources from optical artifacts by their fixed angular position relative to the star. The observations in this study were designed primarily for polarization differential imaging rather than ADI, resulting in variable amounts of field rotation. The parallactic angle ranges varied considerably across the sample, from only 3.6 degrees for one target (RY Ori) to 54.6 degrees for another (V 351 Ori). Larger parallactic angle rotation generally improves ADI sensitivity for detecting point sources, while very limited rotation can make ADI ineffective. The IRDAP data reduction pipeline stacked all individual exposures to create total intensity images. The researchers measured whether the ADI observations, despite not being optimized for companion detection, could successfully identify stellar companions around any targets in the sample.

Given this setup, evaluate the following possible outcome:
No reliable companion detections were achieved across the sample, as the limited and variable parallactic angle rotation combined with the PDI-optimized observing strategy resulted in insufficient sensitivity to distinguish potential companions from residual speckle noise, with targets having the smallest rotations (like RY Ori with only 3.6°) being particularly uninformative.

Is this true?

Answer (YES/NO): NO